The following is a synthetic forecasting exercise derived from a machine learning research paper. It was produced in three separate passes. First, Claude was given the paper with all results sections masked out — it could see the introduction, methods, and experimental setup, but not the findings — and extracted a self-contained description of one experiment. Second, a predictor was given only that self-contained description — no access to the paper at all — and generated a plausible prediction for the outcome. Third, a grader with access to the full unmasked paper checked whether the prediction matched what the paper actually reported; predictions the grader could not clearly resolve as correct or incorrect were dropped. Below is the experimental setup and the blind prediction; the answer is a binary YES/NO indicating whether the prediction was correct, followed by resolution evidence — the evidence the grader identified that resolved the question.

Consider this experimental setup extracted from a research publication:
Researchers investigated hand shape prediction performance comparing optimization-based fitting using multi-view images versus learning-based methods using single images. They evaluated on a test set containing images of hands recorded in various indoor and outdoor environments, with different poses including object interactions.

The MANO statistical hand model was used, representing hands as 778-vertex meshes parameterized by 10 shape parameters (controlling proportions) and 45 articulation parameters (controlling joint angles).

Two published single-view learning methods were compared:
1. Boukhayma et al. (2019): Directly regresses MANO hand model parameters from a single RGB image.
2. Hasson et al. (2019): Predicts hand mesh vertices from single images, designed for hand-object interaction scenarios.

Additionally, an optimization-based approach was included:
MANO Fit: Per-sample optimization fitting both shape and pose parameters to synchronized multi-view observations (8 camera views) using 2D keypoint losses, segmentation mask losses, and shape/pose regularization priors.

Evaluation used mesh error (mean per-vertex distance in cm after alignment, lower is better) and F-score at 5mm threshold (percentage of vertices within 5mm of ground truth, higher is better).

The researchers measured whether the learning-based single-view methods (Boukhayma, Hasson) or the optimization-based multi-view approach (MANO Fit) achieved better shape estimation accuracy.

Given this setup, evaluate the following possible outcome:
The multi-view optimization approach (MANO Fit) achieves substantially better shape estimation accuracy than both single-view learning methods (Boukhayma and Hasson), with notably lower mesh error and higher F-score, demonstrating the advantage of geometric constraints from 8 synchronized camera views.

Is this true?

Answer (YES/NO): NO